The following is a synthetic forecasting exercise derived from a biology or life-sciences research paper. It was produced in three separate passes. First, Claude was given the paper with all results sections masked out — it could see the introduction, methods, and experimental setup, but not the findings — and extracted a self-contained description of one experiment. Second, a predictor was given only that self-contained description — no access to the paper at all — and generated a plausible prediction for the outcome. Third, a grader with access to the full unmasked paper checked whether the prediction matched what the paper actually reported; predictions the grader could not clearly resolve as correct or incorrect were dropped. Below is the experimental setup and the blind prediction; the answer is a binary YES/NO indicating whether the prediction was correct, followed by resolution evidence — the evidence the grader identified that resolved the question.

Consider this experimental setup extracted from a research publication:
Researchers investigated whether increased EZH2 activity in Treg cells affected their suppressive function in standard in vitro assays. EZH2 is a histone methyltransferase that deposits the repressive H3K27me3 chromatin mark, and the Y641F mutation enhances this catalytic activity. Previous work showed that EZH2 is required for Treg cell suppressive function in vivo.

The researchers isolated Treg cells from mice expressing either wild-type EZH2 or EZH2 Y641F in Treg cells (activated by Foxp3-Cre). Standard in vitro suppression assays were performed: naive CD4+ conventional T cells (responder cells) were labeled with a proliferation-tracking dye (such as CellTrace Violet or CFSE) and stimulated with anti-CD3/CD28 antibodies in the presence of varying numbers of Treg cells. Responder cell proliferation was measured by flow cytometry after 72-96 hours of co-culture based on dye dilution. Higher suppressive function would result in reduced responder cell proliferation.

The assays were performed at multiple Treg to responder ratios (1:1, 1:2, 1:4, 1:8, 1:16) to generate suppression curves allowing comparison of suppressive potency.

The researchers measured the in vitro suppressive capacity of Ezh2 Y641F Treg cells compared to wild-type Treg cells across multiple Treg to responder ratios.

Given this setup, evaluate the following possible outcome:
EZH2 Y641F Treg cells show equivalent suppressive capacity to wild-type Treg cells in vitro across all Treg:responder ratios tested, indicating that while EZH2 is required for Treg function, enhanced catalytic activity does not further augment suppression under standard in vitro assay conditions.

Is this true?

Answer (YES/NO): YES